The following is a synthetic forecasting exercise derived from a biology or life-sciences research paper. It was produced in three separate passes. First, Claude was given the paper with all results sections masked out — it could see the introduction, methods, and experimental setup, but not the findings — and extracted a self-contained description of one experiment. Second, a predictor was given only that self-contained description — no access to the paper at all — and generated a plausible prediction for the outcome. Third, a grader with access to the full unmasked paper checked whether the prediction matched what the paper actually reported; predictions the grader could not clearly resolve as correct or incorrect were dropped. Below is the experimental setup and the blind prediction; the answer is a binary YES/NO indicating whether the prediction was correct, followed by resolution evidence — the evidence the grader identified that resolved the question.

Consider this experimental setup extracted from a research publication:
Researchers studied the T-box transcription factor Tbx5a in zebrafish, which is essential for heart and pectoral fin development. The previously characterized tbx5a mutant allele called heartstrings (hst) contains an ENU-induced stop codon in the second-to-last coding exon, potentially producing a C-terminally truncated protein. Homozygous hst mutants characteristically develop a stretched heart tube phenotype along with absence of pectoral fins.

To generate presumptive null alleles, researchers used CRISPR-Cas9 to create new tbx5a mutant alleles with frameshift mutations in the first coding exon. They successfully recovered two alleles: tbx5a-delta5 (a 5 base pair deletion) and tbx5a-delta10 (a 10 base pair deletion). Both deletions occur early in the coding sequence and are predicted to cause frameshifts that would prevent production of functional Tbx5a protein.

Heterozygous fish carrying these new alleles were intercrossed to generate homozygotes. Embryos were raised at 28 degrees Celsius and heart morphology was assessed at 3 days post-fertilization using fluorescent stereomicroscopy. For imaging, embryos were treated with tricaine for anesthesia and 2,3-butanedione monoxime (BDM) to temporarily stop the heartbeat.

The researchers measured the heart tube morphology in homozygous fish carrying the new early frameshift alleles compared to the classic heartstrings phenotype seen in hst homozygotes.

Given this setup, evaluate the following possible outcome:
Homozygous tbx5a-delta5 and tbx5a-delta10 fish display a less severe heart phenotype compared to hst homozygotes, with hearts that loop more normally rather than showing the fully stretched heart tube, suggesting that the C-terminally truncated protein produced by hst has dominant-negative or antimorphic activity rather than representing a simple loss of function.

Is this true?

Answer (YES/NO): YES